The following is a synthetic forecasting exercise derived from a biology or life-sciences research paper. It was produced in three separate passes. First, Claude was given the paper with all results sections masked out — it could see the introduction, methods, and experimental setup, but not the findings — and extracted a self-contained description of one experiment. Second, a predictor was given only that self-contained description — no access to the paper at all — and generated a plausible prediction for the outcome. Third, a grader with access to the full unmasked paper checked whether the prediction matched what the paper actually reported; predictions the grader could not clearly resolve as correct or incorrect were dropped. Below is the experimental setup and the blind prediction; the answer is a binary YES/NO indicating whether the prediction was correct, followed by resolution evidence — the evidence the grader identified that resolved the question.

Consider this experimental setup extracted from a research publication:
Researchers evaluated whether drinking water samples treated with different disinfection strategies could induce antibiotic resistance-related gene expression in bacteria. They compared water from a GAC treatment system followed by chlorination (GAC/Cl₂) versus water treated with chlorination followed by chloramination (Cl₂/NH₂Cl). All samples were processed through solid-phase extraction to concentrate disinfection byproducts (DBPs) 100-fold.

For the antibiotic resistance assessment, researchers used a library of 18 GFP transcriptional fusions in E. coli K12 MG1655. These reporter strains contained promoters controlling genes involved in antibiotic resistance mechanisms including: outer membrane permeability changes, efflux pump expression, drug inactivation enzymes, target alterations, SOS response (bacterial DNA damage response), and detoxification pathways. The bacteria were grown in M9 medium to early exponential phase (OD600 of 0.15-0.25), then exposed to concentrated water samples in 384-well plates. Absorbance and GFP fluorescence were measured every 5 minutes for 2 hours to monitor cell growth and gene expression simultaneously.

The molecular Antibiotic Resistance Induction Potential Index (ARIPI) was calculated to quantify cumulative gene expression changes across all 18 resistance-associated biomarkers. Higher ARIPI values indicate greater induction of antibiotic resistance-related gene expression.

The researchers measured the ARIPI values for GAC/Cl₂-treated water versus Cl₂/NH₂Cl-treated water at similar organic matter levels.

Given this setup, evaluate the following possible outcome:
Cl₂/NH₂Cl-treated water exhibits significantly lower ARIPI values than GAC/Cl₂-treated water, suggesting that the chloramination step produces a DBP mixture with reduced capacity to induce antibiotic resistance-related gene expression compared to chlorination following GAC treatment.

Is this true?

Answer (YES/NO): YES